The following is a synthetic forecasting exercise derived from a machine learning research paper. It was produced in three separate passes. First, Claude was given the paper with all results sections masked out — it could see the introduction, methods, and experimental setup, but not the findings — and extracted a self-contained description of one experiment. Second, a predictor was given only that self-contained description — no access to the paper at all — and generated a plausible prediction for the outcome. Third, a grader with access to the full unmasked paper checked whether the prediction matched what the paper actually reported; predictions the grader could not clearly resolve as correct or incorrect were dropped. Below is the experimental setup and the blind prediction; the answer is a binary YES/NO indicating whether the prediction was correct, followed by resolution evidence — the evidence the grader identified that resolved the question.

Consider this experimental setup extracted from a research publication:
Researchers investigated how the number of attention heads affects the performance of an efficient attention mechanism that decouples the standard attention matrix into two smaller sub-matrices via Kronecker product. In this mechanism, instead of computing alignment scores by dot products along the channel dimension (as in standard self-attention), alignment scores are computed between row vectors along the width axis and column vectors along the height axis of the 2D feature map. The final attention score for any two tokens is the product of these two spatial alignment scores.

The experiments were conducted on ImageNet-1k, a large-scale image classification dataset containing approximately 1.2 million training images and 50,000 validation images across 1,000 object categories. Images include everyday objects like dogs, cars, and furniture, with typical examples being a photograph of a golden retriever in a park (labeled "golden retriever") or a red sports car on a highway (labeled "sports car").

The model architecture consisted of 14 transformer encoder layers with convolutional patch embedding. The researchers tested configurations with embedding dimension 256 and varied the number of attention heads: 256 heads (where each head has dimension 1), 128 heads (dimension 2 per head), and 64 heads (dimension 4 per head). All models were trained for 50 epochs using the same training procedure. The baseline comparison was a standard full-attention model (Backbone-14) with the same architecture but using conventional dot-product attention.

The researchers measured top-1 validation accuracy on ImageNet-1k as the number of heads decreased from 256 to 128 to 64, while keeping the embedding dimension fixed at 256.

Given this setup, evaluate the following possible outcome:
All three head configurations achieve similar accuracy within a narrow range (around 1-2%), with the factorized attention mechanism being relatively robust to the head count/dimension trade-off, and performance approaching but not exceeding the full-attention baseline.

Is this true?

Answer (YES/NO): NO